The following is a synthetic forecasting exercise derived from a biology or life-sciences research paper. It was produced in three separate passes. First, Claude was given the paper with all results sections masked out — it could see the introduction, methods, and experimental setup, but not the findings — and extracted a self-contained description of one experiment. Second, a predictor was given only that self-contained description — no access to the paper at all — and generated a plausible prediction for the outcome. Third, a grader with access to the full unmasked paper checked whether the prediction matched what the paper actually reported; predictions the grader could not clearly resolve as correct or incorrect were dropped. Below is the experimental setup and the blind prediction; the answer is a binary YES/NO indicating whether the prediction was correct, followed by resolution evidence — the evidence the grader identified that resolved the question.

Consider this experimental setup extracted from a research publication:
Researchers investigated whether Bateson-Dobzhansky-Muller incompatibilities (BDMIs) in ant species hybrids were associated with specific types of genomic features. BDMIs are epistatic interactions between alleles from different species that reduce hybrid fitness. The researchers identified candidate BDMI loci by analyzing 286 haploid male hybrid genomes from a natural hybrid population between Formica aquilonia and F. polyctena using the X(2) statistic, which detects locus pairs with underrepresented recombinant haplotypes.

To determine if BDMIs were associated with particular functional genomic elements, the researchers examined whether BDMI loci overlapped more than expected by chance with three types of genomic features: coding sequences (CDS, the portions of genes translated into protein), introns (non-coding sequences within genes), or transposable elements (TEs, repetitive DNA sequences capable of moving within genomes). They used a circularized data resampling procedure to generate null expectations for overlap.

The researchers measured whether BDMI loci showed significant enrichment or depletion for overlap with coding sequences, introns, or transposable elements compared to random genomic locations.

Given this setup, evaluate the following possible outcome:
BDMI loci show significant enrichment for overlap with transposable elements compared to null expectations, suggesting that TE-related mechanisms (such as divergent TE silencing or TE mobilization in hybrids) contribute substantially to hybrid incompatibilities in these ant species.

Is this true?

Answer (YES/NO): NO